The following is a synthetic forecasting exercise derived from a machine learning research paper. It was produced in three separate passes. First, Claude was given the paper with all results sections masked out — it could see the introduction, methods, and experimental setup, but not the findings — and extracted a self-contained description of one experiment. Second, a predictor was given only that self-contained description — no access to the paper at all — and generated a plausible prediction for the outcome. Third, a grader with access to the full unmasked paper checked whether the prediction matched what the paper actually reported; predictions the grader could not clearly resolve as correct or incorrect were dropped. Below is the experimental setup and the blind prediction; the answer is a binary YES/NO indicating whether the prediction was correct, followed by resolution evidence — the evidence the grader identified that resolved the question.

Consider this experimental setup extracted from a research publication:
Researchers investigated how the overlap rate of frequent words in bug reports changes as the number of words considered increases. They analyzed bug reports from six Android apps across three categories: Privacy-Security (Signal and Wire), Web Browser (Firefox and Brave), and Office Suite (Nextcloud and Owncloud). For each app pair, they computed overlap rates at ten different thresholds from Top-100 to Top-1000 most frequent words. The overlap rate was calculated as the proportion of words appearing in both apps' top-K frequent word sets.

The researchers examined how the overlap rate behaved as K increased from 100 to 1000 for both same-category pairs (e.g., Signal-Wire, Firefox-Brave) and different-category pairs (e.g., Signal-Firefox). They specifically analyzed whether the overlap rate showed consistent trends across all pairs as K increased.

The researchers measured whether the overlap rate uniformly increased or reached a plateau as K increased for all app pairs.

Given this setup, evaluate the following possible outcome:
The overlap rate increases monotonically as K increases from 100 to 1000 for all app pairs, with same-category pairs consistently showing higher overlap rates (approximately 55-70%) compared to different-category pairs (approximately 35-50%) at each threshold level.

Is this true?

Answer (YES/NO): NO